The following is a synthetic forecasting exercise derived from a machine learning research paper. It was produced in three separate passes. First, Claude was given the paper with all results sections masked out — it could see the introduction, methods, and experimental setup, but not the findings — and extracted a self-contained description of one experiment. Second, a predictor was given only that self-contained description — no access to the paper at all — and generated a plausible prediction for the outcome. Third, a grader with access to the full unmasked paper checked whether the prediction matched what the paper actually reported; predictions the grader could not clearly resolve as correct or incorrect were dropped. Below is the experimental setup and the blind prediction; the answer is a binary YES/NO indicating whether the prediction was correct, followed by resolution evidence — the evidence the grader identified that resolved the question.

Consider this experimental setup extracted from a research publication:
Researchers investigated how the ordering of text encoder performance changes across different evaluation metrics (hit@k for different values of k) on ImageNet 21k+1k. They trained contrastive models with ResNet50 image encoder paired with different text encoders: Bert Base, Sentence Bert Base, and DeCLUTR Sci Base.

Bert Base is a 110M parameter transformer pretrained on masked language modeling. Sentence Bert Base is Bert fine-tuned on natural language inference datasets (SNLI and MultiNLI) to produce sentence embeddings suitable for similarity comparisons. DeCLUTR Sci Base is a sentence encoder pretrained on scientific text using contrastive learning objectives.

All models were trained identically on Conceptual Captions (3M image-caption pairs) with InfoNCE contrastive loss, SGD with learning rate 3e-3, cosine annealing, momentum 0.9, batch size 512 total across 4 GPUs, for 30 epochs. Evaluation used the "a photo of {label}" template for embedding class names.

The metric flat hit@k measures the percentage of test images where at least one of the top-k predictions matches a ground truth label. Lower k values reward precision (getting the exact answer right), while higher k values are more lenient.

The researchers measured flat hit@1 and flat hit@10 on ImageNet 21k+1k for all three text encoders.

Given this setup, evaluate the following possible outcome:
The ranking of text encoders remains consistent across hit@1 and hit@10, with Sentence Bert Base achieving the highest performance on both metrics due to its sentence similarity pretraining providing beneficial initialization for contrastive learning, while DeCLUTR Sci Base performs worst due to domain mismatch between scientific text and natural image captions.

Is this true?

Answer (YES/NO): NO